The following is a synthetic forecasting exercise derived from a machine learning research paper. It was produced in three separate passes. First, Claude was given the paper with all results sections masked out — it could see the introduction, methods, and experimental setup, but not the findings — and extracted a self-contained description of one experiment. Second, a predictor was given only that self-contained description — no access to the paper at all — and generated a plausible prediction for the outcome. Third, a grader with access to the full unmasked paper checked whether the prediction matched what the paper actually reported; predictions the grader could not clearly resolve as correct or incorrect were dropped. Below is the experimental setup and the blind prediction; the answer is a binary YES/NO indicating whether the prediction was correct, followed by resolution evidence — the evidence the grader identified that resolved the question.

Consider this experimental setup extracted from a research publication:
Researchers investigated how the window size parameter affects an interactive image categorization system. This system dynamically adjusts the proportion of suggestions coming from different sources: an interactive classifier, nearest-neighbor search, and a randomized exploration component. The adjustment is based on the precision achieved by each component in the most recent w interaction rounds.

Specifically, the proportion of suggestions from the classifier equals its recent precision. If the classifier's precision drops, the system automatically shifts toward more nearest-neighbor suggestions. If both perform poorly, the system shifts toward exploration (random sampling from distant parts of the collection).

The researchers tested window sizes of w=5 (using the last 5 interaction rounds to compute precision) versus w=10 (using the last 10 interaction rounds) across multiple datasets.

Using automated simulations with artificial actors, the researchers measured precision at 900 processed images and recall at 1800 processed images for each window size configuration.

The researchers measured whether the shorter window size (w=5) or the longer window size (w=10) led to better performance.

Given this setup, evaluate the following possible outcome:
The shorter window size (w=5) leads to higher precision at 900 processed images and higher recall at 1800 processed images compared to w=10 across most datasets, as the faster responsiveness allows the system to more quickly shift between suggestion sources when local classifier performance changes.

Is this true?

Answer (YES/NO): YES